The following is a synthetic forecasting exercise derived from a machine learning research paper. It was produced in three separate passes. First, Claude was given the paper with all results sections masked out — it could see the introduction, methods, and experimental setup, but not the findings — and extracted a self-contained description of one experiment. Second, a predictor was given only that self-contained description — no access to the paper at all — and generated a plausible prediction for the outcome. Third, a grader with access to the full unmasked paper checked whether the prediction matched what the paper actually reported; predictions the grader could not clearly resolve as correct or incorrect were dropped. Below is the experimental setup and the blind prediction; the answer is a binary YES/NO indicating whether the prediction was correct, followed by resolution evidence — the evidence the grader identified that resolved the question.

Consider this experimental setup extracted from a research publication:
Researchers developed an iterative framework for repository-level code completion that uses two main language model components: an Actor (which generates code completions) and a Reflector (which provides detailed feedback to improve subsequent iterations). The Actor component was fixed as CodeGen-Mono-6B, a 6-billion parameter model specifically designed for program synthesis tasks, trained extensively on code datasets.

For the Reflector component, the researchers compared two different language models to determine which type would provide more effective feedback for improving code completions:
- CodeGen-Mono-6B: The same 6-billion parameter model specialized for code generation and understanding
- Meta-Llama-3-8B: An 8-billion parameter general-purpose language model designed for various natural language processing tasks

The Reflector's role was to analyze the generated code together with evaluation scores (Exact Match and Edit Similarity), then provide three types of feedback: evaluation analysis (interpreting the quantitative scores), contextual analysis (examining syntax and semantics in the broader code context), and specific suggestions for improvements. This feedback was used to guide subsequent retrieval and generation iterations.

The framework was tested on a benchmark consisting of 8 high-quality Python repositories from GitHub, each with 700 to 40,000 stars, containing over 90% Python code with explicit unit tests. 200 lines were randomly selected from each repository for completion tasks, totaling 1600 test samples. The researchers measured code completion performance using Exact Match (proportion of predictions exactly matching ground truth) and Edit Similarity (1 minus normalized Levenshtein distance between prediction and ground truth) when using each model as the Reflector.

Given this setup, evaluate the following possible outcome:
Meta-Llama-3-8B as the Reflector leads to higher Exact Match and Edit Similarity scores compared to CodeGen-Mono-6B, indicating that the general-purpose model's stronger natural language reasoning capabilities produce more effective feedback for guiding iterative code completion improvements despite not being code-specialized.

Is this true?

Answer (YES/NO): YES